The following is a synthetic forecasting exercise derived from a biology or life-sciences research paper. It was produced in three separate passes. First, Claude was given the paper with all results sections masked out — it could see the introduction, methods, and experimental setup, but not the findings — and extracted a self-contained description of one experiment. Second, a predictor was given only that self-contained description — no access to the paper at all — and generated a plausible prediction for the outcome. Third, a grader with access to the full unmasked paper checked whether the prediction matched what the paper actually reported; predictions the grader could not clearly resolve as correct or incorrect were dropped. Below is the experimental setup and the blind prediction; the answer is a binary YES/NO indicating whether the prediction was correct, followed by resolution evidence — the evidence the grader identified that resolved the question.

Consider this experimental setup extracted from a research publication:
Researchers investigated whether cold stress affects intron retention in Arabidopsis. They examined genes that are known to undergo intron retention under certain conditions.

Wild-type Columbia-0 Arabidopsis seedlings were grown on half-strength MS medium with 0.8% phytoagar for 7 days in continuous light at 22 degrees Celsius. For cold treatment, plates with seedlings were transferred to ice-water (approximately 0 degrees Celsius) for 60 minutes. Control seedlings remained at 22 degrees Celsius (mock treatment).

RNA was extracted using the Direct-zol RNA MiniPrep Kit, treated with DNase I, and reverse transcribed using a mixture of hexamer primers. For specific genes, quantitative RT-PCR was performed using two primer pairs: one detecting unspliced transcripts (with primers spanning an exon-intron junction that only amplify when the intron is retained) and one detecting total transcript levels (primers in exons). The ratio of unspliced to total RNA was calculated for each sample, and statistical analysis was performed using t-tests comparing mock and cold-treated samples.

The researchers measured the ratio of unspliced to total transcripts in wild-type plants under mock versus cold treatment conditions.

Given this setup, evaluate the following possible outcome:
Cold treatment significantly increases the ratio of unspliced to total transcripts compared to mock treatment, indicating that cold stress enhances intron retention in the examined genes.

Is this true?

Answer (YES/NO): YES